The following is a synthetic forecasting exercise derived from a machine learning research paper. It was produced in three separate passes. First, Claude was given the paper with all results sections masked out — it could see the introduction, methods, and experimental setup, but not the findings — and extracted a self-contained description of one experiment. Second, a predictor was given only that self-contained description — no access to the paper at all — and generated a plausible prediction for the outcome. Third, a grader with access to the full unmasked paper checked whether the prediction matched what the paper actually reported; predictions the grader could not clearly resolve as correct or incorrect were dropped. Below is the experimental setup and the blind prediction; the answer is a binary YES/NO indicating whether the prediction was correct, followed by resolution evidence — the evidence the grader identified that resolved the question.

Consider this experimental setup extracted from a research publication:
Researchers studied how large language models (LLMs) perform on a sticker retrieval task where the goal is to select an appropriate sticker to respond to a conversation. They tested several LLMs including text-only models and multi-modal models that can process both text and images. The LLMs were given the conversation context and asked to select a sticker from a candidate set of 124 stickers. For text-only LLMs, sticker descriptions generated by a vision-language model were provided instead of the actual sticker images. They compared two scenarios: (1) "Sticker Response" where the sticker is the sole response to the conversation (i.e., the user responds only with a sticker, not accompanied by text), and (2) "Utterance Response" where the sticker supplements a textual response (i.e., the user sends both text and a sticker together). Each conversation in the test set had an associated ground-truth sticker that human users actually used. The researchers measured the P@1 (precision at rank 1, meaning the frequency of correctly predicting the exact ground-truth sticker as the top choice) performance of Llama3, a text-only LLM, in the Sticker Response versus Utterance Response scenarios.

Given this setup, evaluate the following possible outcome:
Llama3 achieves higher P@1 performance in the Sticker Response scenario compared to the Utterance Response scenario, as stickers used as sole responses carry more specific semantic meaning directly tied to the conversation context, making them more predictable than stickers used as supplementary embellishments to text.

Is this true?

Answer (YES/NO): YES